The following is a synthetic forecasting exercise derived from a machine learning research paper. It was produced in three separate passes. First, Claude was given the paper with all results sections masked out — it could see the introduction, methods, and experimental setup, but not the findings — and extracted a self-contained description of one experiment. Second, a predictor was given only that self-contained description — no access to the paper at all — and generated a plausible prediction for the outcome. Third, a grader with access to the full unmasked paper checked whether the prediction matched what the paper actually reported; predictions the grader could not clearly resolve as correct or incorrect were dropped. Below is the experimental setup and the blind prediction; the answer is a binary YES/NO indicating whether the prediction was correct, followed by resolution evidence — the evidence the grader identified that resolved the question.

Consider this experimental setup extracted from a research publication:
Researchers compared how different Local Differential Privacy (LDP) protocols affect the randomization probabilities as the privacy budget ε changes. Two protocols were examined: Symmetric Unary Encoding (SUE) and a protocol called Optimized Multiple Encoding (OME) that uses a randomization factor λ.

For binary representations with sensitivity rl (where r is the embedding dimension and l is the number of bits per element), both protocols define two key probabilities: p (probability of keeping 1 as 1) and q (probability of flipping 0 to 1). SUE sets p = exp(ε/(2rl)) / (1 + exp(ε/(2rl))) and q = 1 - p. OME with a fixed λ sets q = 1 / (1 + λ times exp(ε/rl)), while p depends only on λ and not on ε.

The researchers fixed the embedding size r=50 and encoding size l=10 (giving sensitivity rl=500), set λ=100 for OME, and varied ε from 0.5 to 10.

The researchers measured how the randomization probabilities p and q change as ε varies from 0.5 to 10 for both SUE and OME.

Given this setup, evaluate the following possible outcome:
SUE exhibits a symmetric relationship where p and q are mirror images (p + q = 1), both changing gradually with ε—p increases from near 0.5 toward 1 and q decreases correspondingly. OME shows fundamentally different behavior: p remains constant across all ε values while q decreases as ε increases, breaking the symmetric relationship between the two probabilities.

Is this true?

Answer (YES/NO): NO